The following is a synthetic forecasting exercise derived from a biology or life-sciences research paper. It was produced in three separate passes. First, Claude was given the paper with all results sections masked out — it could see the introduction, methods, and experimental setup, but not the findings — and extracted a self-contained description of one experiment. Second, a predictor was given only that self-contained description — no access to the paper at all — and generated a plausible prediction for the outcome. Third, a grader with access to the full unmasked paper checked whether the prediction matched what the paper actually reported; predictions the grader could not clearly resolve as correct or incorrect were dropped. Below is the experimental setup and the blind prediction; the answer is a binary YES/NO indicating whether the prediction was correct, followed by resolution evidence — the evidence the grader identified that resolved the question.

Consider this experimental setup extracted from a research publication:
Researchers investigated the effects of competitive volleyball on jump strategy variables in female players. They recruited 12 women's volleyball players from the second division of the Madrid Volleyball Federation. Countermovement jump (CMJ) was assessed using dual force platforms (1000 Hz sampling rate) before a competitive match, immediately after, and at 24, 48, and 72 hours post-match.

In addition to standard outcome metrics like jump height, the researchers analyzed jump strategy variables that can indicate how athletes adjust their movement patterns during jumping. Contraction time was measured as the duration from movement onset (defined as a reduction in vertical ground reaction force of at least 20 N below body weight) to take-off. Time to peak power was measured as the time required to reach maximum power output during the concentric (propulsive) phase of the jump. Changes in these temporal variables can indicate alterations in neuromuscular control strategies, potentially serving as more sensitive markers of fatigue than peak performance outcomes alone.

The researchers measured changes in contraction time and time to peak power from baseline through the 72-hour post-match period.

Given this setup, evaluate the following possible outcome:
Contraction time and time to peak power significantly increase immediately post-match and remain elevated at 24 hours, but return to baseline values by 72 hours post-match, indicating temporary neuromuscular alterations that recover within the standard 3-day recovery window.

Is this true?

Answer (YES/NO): NO